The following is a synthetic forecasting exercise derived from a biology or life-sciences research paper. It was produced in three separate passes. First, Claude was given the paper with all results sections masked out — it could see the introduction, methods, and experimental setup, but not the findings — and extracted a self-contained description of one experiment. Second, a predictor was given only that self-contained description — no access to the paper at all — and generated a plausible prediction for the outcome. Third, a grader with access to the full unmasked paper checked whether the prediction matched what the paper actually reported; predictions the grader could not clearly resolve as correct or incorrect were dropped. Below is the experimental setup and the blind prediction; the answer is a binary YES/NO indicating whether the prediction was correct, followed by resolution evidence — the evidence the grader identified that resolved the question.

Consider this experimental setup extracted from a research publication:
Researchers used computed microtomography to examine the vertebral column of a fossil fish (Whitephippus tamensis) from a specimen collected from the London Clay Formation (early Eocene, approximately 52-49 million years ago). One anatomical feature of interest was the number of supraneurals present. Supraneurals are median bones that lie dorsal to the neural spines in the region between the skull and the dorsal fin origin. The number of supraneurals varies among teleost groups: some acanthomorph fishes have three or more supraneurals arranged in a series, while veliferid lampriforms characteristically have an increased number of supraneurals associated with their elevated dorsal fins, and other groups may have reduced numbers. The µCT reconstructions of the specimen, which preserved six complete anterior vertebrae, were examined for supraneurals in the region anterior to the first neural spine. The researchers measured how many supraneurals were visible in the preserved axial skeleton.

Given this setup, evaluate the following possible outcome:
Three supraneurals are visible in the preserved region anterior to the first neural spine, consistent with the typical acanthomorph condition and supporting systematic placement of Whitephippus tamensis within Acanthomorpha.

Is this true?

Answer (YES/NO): NO